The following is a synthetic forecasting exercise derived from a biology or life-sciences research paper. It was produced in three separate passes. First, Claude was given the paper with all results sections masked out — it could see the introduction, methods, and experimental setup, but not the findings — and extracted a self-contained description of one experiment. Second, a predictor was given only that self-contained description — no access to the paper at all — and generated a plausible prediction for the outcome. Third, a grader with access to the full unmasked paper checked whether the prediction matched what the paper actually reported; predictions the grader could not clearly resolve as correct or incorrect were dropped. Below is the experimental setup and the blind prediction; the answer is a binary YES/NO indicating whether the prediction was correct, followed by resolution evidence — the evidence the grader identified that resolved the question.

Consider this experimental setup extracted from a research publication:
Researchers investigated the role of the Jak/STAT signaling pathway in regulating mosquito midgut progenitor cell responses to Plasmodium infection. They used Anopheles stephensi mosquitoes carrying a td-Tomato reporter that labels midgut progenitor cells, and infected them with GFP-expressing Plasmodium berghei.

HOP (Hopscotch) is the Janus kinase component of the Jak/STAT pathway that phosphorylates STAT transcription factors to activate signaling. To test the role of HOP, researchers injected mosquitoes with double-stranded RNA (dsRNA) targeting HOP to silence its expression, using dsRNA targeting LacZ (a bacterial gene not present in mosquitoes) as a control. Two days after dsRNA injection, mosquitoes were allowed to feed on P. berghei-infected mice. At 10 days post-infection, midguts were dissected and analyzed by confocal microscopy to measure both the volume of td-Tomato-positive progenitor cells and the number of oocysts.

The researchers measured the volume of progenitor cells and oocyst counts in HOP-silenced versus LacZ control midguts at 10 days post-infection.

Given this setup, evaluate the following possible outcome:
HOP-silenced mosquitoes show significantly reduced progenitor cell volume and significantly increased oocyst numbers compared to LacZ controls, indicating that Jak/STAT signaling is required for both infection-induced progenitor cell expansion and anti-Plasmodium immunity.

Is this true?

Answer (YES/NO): YES